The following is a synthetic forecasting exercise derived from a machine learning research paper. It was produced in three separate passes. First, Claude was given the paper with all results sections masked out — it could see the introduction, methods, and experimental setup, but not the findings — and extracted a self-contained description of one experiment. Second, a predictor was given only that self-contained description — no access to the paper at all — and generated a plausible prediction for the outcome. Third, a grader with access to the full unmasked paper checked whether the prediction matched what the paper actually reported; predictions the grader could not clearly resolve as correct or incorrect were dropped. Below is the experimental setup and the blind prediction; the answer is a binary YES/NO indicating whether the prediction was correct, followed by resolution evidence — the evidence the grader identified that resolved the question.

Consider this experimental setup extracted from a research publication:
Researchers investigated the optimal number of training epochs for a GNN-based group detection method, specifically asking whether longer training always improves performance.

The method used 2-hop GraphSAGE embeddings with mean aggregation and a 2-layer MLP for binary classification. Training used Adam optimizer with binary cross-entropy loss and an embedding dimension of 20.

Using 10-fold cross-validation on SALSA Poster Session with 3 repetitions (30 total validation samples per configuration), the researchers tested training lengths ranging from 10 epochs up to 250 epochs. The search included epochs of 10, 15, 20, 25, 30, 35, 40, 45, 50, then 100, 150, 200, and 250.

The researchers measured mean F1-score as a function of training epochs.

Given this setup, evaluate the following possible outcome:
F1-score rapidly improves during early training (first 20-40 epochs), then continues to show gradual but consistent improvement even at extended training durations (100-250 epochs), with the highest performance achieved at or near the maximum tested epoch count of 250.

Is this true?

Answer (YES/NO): NO